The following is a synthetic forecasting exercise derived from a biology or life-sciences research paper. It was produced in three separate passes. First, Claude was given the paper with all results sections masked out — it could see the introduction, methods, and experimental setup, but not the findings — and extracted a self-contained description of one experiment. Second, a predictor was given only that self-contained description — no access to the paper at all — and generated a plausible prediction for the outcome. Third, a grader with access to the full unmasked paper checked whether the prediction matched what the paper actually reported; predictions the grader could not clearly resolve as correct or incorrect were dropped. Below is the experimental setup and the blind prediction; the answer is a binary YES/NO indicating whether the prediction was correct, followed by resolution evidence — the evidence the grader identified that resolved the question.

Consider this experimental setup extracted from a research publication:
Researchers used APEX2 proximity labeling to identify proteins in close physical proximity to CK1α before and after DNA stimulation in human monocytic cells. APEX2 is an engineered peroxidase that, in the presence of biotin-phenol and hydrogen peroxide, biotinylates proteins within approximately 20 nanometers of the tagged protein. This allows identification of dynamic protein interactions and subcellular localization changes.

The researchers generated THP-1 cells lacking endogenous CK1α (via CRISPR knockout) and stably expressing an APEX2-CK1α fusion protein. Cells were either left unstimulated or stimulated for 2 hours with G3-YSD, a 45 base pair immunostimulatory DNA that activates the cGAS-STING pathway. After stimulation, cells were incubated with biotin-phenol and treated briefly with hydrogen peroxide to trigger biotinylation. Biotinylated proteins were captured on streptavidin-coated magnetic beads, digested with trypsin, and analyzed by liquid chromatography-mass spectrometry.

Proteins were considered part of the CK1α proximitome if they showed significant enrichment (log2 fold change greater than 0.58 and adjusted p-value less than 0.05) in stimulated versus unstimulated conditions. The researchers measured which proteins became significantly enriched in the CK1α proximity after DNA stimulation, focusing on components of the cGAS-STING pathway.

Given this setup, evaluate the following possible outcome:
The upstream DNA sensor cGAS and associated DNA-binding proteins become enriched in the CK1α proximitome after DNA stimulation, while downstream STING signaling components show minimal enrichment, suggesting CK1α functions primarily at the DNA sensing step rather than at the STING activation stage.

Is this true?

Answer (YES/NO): NO